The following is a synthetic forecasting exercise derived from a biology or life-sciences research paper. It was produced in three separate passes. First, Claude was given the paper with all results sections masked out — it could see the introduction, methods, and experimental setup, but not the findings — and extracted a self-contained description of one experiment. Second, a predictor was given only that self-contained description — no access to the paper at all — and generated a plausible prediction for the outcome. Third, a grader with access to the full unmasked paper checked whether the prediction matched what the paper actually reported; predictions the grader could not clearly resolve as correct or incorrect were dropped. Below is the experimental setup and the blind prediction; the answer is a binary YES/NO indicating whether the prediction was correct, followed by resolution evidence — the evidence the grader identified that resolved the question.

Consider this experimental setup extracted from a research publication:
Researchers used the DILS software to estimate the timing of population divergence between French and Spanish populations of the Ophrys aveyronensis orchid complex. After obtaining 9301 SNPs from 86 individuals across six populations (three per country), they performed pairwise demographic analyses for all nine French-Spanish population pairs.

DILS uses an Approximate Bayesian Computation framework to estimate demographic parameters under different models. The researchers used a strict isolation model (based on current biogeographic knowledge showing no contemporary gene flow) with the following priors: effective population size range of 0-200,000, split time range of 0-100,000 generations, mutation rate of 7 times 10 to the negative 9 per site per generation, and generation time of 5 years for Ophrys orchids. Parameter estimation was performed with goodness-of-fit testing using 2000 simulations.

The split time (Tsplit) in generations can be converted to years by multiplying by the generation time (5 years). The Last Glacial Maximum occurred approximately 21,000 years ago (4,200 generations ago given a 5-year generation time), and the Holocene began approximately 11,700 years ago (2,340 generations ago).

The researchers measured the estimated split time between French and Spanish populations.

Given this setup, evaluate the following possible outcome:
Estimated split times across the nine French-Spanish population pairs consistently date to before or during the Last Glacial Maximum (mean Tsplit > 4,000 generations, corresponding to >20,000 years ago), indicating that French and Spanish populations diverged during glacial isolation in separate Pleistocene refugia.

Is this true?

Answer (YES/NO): NO